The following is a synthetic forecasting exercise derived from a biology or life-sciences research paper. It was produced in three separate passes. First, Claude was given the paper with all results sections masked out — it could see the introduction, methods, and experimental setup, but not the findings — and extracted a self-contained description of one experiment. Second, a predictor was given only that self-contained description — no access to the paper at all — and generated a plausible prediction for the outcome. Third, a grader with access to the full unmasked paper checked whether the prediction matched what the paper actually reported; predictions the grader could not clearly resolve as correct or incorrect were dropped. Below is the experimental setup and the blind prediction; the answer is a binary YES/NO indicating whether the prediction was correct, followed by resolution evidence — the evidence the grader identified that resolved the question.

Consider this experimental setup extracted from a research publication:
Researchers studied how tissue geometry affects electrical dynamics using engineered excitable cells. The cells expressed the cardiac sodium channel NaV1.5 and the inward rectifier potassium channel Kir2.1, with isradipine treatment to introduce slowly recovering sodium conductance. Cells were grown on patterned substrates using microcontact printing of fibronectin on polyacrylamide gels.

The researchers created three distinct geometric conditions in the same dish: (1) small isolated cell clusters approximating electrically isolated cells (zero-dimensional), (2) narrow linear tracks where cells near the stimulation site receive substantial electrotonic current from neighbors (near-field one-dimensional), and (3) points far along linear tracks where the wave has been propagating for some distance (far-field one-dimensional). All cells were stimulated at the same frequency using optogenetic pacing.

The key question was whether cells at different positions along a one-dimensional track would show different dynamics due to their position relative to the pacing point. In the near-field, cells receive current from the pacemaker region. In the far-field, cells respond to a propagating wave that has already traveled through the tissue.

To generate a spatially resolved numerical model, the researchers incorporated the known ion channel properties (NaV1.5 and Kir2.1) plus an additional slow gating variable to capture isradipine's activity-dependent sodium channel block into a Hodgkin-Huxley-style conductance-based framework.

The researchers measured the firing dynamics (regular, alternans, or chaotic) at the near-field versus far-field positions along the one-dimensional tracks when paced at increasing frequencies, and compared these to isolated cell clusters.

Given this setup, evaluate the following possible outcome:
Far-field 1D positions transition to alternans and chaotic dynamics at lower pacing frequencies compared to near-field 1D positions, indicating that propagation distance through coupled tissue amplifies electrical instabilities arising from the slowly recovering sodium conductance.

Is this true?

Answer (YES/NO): NO